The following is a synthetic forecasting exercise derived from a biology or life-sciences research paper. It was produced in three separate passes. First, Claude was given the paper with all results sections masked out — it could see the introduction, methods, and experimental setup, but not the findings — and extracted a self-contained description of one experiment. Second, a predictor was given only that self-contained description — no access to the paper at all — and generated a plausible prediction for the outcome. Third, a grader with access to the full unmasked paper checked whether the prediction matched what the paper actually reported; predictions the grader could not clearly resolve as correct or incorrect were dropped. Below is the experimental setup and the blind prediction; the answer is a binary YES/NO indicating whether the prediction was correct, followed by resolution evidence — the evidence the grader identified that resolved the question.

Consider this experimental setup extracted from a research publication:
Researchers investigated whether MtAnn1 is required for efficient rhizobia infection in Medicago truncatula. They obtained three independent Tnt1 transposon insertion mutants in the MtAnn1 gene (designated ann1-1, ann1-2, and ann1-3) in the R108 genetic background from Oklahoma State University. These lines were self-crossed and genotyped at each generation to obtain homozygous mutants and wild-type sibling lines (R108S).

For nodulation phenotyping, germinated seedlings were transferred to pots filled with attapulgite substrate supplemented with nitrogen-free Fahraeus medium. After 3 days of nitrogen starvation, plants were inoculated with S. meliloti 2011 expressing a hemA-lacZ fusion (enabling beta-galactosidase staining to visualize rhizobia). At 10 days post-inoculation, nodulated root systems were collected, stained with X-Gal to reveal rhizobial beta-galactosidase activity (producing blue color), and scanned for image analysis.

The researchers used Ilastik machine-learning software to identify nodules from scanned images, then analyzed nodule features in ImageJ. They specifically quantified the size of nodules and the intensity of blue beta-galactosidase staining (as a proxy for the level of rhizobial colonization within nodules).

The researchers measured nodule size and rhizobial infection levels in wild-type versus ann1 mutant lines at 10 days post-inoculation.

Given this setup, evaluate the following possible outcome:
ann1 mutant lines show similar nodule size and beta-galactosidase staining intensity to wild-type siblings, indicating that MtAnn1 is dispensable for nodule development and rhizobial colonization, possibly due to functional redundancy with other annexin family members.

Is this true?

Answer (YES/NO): NO